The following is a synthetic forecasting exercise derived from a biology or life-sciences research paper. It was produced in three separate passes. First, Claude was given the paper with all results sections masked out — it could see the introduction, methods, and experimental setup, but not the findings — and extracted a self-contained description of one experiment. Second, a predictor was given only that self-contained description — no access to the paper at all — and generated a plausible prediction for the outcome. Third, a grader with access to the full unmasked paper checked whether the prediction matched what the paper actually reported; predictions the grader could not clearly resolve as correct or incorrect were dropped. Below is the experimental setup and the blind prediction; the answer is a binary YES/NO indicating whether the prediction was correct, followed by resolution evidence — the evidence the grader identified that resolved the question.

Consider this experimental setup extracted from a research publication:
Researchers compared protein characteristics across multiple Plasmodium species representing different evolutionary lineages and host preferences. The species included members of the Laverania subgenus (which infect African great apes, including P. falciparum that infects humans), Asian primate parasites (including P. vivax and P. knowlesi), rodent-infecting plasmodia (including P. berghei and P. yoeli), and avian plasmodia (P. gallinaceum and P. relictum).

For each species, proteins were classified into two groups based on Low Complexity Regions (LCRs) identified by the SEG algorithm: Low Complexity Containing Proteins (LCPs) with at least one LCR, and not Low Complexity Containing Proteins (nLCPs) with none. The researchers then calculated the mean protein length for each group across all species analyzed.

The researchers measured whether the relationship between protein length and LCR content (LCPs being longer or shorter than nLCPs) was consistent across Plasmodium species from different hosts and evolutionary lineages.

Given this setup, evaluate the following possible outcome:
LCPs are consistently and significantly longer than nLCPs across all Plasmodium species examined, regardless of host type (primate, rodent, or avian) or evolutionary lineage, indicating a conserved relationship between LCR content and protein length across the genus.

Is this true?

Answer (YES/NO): YES